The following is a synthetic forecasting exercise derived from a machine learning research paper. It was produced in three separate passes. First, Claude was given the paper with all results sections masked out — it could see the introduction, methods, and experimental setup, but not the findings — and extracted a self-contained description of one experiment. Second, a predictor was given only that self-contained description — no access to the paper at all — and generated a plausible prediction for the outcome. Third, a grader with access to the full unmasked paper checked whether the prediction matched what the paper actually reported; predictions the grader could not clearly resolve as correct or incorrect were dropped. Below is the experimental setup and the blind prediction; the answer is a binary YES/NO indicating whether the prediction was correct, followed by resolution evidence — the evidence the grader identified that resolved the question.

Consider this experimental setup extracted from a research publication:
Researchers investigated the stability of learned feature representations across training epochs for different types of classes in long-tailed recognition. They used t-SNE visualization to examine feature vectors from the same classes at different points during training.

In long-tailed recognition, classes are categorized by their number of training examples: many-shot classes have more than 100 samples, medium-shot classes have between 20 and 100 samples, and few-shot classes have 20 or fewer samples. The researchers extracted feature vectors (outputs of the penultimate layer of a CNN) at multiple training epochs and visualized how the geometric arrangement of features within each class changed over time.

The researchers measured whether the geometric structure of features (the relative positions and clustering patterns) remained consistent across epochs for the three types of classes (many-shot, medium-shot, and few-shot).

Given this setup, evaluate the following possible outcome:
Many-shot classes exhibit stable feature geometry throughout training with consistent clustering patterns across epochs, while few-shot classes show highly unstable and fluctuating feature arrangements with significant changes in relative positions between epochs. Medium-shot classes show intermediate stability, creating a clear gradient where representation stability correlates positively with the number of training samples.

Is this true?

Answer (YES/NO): NO